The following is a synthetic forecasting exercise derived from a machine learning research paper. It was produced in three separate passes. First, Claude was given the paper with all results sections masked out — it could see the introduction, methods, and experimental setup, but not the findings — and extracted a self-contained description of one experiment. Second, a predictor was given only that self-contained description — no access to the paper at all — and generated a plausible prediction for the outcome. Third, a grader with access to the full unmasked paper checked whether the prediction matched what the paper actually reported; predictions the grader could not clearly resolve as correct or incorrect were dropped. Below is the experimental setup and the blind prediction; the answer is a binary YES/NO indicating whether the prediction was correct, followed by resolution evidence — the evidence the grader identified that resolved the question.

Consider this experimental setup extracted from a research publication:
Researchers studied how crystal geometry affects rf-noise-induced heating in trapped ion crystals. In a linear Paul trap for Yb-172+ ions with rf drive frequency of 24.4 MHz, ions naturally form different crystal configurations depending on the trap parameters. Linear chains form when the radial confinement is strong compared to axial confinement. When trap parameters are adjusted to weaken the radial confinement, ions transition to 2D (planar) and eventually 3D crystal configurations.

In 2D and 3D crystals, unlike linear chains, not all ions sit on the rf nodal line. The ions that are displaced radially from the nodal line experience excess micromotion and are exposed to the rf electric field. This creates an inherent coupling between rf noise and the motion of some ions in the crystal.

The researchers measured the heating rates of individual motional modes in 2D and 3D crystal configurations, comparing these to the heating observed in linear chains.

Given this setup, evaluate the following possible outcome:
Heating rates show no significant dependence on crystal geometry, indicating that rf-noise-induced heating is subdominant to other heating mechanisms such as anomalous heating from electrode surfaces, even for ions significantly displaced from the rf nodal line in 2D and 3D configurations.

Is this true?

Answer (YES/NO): NO